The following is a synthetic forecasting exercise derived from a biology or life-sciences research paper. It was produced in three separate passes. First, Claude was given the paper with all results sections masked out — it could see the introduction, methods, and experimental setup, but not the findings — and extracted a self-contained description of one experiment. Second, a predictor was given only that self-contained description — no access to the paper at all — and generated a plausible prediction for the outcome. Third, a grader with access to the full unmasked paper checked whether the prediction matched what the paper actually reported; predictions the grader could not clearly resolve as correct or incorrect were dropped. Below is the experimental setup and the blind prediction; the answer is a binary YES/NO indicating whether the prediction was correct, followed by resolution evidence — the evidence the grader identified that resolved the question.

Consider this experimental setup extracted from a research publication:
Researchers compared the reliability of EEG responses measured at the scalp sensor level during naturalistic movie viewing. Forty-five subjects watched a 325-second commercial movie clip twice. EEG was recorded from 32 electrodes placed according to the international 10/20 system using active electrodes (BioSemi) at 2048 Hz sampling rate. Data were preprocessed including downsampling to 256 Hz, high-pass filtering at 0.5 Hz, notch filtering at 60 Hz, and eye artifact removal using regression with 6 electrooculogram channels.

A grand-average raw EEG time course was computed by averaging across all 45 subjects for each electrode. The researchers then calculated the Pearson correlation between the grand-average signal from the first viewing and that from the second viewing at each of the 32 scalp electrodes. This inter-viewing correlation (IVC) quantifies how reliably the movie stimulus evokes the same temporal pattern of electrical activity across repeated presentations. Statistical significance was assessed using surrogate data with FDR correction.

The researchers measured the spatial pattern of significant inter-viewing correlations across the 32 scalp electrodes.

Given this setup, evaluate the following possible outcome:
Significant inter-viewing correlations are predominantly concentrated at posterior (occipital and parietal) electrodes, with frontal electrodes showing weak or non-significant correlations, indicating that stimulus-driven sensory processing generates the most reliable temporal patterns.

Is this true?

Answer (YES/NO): NO